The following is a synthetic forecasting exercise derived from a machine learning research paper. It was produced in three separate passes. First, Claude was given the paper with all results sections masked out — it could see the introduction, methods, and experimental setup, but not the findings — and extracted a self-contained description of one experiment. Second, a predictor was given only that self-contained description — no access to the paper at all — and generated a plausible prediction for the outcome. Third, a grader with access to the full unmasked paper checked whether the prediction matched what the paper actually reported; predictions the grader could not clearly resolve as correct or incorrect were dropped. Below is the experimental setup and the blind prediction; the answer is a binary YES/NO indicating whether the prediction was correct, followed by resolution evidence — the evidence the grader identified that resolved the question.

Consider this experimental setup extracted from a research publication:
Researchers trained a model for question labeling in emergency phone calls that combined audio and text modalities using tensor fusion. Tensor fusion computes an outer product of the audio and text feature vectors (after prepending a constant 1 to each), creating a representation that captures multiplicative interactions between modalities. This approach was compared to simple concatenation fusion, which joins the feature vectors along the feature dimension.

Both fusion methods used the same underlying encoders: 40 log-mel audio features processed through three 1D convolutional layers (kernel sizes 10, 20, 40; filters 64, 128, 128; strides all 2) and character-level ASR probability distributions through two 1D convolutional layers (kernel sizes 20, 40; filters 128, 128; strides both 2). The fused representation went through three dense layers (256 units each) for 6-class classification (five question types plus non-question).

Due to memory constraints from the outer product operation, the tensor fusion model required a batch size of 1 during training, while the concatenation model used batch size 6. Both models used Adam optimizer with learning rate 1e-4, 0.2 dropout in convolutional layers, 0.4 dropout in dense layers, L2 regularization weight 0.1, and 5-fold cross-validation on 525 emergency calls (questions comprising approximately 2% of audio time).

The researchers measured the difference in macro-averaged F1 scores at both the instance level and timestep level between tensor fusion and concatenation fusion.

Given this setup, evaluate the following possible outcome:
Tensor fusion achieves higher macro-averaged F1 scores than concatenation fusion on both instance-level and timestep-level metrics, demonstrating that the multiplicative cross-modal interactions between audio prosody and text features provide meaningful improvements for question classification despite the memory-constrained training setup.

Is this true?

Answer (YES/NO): NO